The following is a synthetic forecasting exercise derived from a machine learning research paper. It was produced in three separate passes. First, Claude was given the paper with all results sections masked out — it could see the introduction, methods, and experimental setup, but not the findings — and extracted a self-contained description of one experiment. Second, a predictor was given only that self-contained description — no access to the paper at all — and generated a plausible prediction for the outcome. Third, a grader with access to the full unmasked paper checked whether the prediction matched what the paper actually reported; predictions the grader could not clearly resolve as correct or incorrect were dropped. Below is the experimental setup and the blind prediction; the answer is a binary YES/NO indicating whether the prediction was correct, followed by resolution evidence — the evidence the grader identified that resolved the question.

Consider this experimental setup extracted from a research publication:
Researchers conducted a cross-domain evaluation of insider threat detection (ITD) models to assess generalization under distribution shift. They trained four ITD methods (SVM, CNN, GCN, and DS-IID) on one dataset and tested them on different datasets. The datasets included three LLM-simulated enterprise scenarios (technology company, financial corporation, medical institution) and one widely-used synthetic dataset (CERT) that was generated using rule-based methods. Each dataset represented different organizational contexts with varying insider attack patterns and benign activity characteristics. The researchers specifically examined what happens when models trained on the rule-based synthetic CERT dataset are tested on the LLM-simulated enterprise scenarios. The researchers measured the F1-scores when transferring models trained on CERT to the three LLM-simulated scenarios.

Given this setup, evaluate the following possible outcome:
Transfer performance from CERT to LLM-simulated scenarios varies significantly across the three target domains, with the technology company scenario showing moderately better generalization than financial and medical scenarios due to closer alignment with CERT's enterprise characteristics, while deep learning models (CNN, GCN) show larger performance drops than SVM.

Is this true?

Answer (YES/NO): NO